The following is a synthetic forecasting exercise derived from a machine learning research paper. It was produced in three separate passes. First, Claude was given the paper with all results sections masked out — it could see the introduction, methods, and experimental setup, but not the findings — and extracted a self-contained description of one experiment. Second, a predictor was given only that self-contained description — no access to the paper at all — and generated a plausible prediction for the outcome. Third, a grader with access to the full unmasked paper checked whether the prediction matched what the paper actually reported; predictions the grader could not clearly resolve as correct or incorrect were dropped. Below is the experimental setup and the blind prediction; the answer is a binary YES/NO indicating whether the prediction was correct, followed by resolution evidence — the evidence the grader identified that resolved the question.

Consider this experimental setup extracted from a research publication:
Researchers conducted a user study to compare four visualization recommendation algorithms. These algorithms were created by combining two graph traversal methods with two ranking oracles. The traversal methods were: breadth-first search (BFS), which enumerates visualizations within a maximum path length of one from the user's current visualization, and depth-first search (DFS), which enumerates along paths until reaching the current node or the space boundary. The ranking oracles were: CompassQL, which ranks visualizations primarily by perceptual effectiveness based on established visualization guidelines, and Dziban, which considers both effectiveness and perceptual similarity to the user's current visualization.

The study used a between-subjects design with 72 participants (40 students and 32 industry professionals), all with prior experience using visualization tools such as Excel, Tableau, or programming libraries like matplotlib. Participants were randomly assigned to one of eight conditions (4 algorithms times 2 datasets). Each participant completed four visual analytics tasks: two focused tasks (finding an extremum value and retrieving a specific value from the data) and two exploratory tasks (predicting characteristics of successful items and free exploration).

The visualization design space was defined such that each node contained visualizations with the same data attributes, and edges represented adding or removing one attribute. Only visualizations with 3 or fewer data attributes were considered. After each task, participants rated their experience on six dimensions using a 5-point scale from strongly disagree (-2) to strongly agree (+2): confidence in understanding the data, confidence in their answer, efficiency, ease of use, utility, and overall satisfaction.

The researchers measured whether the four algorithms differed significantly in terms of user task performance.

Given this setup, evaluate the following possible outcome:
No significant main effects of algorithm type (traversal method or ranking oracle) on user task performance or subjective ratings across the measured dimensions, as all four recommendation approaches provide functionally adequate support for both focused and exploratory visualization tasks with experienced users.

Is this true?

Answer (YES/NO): NO